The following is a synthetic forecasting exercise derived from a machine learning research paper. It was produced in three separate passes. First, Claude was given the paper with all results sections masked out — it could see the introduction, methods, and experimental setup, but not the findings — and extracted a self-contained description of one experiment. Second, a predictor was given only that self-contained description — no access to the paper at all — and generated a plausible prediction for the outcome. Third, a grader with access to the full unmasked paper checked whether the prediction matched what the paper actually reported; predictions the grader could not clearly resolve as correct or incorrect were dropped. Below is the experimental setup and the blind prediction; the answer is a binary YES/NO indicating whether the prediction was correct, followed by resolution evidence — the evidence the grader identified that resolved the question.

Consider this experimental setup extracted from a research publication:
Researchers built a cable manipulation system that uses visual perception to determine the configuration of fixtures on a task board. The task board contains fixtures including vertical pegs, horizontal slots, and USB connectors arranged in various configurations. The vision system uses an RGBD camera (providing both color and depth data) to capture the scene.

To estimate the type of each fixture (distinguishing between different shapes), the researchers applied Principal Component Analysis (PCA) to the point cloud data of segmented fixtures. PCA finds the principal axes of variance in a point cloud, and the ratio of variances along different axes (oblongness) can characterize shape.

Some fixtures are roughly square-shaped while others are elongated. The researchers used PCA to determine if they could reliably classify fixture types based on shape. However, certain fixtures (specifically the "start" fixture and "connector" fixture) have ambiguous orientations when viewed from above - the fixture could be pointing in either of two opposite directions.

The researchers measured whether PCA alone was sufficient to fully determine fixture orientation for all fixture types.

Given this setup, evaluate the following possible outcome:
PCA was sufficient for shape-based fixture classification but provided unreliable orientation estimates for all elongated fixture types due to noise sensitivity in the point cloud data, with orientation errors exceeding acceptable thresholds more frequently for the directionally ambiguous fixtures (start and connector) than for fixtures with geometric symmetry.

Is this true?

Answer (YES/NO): NO